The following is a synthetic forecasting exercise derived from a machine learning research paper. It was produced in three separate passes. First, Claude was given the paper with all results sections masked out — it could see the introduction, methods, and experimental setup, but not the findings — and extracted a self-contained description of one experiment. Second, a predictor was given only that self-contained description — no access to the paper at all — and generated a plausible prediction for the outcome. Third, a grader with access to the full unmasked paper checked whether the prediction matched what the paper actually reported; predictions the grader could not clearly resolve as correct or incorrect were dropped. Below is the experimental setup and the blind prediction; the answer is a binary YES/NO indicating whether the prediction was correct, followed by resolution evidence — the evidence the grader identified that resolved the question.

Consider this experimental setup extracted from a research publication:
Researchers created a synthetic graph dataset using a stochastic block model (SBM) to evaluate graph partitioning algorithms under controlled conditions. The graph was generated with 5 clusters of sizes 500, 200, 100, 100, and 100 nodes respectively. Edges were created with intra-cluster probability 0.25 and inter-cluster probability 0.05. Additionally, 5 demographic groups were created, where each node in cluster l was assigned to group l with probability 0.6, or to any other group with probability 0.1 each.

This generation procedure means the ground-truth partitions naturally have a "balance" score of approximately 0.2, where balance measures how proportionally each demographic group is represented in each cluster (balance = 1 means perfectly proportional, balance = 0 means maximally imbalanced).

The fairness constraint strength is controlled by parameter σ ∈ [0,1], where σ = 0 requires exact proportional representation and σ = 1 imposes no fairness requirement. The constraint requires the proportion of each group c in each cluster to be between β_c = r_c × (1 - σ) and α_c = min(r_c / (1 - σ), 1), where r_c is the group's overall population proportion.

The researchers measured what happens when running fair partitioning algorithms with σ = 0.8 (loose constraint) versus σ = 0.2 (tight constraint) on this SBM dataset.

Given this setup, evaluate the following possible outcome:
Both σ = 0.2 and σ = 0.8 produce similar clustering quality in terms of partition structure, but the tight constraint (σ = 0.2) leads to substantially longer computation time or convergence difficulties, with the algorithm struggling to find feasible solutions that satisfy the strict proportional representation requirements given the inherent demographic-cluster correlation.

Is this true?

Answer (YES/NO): NO